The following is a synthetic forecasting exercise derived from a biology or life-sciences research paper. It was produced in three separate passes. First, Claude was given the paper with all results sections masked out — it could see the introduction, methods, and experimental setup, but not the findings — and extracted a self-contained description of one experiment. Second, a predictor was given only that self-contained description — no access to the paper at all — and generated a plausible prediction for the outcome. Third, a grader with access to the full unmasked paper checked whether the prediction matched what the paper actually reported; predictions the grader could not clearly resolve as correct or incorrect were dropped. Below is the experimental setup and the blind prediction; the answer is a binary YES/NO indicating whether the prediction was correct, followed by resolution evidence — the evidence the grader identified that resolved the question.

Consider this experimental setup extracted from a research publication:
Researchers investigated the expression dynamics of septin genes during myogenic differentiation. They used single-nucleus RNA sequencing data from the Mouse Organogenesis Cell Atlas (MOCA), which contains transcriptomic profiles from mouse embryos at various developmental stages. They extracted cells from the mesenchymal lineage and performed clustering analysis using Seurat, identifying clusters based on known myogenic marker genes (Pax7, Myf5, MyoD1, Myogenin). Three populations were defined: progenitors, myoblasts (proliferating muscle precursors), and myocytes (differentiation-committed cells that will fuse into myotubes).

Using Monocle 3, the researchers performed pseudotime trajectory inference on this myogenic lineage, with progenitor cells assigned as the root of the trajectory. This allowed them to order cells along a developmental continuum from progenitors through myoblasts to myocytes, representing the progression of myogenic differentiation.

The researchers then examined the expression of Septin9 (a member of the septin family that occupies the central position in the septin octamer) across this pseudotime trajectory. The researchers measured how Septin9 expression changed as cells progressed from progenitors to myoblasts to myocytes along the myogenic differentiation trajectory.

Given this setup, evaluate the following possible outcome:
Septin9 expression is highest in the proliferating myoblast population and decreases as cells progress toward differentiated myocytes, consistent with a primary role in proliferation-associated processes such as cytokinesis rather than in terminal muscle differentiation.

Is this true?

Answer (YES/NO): YES